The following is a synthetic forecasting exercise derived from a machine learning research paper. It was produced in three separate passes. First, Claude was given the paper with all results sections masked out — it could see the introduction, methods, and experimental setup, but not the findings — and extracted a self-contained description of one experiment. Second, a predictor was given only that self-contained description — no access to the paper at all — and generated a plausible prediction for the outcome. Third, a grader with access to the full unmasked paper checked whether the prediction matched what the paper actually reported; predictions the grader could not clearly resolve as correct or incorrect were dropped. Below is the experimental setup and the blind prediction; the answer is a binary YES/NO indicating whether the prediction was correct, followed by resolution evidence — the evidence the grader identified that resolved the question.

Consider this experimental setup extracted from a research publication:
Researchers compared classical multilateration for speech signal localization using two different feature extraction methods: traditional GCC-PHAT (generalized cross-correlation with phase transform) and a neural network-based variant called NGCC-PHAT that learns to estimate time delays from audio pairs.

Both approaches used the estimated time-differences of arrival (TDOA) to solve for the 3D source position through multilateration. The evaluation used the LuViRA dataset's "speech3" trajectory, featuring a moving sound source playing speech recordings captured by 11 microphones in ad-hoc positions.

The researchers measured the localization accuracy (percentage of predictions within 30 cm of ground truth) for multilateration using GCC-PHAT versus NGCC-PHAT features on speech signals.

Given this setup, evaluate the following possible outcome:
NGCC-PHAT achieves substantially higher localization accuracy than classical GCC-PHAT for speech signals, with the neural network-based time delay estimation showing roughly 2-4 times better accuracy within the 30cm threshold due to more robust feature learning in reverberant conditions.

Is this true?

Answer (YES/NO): NO